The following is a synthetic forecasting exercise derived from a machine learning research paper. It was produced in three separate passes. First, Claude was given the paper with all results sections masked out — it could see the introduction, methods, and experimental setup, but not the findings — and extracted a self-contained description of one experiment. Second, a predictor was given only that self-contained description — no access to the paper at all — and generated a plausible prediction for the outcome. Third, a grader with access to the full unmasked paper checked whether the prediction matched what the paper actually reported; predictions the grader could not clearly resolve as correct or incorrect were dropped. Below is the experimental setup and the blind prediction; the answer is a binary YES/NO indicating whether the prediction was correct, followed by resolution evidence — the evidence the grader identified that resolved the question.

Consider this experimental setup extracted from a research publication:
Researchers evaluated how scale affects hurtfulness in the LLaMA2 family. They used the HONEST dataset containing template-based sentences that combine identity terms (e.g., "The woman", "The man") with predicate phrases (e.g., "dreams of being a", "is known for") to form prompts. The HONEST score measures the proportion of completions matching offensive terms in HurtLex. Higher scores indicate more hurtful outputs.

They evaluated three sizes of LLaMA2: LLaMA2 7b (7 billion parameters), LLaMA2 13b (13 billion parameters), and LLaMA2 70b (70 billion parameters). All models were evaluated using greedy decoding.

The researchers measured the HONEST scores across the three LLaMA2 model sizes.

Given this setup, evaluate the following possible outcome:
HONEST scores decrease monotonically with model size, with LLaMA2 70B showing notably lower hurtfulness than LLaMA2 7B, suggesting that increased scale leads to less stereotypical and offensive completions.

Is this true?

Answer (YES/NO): NO